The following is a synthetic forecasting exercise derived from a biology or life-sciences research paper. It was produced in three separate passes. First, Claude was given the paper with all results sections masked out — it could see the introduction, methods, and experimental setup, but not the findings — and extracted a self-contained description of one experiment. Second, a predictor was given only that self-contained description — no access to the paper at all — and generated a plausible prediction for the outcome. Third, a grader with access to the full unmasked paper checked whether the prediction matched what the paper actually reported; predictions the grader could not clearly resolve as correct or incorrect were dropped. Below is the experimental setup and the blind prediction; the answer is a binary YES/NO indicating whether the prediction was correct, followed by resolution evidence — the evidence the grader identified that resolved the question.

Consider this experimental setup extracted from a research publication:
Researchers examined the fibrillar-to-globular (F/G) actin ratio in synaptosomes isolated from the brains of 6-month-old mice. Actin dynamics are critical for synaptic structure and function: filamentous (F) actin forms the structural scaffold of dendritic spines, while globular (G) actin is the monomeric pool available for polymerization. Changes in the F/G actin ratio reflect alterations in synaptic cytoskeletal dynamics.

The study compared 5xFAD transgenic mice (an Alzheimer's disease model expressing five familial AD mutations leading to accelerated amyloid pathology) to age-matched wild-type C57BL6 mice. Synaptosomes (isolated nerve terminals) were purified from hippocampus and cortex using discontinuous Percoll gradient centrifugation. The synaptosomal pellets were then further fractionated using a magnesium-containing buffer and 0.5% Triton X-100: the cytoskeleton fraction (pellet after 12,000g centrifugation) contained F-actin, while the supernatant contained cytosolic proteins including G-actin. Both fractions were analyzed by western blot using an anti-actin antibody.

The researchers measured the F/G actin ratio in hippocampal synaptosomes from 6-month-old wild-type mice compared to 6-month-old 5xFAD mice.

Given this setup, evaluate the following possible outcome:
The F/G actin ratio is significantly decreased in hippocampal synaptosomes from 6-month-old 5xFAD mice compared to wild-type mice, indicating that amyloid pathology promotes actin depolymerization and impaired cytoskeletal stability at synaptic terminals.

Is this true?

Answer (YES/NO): YES